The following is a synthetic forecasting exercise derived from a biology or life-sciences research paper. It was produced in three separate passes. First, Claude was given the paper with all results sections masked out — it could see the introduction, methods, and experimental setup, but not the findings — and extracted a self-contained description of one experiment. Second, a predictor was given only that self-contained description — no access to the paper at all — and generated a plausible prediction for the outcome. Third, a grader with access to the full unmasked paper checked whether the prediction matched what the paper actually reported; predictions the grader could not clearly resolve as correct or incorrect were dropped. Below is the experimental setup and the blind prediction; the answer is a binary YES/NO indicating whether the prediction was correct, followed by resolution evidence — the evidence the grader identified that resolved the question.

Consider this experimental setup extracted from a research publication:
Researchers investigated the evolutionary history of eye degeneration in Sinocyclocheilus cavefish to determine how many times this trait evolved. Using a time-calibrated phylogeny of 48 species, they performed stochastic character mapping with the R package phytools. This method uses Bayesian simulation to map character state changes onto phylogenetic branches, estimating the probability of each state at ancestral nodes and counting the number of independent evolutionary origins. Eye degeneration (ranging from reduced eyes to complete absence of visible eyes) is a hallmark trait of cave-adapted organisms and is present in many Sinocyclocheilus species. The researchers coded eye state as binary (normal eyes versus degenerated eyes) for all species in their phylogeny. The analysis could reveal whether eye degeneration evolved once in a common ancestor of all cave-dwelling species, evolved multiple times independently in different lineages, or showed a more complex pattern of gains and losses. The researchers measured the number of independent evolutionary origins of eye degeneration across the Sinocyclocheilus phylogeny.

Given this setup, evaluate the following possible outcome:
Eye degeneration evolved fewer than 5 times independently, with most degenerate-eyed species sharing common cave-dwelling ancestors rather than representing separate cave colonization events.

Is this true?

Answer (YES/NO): YES